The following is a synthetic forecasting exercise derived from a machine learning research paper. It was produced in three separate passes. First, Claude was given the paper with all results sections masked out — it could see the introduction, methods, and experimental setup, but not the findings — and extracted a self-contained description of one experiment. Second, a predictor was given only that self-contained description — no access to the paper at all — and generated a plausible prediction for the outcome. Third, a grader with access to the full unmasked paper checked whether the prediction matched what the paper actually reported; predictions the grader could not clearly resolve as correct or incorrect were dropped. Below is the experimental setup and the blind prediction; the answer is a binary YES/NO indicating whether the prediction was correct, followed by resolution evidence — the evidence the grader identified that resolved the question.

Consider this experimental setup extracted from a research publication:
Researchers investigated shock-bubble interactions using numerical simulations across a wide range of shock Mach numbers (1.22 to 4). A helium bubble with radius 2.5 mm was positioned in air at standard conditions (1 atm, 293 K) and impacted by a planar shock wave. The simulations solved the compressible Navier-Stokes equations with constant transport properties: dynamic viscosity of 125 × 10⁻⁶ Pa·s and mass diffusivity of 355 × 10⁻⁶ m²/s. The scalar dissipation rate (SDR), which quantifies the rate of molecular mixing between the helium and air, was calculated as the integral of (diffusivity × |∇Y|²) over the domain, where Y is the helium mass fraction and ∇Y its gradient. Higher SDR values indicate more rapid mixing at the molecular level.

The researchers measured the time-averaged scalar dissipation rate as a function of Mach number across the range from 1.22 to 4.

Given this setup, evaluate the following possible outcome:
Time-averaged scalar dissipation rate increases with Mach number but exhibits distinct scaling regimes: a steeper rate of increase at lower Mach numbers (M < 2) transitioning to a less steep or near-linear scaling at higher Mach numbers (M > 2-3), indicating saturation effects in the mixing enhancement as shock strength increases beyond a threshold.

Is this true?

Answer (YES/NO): NO